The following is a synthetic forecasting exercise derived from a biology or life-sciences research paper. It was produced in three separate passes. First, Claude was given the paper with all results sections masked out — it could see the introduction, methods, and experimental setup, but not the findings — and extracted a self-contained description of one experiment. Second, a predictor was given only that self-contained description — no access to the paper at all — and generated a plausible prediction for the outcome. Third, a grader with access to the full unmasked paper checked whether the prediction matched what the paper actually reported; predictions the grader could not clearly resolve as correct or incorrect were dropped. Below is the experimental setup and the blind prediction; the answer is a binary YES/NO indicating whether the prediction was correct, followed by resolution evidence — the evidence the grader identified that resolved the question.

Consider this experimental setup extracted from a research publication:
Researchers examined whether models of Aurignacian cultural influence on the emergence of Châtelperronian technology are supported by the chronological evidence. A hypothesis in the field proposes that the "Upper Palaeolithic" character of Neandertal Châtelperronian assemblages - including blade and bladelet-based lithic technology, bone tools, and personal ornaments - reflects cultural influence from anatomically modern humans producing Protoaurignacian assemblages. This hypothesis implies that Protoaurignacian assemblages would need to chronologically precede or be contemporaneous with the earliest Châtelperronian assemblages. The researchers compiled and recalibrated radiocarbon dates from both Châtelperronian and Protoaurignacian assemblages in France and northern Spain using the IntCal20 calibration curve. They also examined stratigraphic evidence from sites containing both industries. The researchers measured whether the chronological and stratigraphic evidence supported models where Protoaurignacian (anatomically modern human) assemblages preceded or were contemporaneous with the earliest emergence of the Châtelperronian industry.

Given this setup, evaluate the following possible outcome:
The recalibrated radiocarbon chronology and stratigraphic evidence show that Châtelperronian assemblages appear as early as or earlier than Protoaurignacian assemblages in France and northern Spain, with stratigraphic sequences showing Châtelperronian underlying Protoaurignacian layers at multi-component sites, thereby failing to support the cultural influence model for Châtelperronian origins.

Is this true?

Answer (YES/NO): YES